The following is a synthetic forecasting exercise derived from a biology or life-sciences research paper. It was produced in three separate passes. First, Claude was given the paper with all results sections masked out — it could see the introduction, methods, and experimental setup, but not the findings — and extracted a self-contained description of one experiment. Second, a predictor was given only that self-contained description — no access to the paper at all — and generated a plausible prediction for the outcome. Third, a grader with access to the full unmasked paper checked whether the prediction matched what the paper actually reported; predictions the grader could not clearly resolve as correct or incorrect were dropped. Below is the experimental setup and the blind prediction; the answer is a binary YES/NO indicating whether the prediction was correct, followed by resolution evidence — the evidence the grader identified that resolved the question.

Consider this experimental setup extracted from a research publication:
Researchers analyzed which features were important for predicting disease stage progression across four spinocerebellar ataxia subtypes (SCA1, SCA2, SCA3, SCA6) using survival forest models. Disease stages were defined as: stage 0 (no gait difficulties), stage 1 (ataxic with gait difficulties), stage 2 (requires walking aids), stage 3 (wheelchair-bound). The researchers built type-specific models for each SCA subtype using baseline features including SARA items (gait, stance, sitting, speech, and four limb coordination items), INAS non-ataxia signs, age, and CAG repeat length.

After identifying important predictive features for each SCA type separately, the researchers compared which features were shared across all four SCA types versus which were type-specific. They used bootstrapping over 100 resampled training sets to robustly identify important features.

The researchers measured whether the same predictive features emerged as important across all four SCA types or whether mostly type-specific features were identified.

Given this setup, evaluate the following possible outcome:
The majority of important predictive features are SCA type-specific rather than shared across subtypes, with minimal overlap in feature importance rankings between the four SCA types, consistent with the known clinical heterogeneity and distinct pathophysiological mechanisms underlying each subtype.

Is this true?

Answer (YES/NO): NO